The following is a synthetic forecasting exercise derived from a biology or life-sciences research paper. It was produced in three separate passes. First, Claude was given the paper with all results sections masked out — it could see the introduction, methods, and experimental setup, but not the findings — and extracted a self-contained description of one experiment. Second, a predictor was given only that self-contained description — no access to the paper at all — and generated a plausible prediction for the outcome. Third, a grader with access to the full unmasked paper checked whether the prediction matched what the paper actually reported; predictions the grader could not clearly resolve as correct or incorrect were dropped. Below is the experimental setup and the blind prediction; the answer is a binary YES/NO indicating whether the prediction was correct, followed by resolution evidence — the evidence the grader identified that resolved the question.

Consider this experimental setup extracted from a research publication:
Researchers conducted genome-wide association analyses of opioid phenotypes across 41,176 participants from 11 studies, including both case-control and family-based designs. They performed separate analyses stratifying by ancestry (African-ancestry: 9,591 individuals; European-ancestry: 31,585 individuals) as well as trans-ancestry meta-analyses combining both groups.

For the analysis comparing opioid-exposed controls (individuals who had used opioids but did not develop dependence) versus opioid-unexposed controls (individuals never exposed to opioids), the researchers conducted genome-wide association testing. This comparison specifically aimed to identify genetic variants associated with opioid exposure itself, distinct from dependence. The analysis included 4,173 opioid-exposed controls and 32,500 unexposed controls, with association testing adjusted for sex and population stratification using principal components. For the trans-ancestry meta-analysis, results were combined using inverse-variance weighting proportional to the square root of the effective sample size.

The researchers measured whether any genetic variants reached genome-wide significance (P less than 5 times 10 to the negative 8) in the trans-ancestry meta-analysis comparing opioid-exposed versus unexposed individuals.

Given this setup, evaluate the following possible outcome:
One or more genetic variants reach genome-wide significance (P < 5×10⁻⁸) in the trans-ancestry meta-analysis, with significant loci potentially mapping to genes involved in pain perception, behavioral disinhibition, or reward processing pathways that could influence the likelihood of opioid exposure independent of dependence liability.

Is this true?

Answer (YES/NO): NO